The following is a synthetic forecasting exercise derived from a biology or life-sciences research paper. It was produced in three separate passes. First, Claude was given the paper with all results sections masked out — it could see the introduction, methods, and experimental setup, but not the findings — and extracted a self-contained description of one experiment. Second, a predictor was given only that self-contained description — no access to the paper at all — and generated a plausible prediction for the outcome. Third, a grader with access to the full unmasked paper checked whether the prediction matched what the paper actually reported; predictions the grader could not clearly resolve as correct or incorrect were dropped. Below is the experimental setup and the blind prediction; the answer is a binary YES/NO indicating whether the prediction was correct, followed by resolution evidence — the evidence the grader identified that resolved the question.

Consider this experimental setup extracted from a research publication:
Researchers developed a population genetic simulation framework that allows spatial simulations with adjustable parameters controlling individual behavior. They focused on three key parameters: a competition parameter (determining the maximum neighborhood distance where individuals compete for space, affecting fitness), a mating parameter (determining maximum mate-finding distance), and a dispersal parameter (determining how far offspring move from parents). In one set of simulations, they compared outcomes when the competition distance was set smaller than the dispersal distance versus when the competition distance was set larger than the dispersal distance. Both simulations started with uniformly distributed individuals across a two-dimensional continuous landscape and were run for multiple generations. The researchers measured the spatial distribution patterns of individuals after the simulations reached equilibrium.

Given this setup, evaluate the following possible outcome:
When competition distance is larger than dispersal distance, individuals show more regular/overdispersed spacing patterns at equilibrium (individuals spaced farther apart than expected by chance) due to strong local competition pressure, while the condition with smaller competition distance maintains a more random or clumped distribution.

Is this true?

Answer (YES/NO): NO